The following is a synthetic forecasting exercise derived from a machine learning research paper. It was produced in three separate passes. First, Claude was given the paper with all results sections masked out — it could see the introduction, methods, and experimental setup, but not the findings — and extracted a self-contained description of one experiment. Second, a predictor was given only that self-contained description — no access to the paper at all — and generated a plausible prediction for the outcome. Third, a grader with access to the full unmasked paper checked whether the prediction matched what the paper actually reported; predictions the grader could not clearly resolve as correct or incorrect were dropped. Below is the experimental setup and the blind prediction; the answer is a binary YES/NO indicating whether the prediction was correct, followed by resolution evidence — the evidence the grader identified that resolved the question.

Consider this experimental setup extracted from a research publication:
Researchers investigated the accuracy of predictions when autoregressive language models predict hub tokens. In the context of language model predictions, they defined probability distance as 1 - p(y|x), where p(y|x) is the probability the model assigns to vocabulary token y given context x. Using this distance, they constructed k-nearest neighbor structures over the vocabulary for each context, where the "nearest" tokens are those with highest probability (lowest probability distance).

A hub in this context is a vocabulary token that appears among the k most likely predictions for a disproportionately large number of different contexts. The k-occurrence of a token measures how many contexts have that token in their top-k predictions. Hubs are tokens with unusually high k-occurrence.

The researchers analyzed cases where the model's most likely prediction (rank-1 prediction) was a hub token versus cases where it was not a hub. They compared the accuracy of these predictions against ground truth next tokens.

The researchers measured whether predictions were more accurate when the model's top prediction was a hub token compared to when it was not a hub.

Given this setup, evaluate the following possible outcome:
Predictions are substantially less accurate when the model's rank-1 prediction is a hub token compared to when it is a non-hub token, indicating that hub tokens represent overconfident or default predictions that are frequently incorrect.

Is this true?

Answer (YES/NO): NO